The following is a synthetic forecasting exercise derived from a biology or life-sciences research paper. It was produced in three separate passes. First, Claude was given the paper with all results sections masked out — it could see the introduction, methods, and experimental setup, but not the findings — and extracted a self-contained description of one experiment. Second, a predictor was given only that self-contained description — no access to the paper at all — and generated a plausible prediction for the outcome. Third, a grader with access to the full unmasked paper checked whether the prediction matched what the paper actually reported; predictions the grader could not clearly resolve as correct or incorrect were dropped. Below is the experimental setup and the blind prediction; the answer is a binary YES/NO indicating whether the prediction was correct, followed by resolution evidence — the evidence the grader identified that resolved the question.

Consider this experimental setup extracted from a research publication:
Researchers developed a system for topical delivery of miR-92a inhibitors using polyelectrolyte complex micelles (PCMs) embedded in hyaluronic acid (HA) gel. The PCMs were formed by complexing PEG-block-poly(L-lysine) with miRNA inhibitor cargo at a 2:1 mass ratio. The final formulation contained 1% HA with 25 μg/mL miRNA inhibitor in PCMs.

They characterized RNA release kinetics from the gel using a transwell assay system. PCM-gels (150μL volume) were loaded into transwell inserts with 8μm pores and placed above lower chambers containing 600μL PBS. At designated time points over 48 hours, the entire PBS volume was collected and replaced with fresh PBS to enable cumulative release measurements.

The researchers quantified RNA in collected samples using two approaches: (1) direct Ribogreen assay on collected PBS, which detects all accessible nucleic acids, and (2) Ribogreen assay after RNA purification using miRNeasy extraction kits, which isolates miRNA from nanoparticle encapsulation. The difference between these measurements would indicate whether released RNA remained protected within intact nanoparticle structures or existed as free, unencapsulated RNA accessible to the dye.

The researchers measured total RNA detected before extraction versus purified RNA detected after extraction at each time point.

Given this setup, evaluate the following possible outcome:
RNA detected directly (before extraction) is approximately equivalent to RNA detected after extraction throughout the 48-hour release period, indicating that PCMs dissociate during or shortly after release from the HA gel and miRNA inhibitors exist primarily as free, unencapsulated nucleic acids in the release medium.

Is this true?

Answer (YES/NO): NO